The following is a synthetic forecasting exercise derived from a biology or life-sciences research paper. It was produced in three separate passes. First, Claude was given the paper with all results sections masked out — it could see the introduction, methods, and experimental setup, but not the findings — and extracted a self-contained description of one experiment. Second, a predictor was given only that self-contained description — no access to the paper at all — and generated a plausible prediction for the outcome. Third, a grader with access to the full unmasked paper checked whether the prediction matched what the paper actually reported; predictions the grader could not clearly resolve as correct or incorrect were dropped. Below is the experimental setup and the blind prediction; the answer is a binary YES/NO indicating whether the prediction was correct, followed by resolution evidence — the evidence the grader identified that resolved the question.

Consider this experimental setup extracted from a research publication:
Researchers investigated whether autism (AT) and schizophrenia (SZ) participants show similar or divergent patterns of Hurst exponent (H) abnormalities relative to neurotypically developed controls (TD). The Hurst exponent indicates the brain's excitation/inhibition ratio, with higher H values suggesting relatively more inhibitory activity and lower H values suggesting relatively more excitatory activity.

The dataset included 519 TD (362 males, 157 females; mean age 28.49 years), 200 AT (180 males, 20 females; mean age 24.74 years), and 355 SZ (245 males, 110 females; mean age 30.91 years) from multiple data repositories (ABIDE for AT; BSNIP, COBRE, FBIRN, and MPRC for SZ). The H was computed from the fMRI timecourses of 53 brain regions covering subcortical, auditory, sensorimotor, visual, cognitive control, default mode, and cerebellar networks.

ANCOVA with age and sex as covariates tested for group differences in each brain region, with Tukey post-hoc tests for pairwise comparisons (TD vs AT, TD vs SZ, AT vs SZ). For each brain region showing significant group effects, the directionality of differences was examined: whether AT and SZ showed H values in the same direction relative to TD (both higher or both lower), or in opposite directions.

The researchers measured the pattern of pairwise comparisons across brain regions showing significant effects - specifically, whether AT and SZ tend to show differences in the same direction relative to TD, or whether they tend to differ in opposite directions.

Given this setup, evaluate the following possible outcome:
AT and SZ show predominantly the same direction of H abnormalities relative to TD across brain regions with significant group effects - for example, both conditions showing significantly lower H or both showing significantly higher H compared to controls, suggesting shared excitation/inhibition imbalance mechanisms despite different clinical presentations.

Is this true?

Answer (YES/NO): NO